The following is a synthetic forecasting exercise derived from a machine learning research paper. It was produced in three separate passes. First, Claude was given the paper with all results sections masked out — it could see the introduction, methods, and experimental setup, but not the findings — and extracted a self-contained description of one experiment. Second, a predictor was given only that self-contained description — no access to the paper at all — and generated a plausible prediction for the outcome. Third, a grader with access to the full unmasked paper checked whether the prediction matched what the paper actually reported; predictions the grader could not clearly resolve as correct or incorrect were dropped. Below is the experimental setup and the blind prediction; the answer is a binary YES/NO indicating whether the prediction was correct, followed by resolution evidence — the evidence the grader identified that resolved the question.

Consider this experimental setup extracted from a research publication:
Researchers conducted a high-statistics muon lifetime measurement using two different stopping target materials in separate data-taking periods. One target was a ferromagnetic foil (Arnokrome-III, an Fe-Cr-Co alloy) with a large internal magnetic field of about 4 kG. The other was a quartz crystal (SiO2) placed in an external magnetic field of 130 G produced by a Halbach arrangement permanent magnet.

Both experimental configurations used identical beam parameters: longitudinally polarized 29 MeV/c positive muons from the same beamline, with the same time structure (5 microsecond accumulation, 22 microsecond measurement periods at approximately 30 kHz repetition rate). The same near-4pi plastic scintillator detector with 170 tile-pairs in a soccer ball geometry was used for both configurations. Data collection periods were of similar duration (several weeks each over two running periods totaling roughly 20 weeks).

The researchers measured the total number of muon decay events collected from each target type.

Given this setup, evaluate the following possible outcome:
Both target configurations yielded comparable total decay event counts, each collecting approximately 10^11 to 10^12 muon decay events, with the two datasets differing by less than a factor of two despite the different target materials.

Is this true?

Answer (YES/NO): NO